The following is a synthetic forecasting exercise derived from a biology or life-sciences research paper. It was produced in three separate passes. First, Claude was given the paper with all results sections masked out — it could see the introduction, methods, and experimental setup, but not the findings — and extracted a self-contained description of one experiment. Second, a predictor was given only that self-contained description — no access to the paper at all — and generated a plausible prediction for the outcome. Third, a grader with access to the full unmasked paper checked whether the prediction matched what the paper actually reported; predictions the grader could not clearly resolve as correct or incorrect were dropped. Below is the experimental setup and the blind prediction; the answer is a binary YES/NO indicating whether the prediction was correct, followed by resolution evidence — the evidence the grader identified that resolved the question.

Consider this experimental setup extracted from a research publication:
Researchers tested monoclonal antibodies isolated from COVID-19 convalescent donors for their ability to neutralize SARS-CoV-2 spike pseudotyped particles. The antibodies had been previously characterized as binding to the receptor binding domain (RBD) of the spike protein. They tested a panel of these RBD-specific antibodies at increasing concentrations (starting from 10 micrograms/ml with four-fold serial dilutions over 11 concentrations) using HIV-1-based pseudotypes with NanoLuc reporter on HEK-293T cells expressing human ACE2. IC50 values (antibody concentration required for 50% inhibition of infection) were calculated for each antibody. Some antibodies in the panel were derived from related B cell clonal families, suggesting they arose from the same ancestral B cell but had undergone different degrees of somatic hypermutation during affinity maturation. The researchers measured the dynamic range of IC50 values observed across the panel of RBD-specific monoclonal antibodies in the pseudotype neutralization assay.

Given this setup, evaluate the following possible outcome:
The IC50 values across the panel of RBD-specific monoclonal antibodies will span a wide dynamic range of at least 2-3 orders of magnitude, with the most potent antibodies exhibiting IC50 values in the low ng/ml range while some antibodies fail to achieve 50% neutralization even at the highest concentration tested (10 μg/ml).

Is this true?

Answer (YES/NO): NO